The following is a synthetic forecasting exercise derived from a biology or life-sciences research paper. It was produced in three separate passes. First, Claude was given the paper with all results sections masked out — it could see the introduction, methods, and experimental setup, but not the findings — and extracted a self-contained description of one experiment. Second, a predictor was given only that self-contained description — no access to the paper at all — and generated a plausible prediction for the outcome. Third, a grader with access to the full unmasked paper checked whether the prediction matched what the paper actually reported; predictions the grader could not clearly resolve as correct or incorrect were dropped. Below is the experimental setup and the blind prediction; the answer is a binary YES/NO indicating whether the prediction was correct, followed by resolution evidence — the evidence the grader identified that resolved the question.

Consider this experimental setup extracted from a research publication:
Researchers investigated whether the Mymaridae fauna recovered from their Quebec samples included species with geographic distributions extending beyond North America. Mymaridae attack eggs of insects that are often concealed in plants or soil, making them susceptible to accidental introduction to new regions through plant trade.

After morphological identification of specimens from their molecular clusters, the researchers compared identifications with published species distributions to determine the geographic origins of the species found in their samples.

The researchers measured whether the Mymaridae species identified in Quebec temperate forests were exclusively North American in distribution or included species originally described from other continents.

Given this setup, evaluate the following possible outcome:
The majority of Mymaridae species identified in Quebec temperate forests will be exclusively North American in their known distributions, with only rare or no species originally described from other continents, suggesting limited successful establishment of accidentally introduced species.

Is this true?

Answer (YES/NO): NO